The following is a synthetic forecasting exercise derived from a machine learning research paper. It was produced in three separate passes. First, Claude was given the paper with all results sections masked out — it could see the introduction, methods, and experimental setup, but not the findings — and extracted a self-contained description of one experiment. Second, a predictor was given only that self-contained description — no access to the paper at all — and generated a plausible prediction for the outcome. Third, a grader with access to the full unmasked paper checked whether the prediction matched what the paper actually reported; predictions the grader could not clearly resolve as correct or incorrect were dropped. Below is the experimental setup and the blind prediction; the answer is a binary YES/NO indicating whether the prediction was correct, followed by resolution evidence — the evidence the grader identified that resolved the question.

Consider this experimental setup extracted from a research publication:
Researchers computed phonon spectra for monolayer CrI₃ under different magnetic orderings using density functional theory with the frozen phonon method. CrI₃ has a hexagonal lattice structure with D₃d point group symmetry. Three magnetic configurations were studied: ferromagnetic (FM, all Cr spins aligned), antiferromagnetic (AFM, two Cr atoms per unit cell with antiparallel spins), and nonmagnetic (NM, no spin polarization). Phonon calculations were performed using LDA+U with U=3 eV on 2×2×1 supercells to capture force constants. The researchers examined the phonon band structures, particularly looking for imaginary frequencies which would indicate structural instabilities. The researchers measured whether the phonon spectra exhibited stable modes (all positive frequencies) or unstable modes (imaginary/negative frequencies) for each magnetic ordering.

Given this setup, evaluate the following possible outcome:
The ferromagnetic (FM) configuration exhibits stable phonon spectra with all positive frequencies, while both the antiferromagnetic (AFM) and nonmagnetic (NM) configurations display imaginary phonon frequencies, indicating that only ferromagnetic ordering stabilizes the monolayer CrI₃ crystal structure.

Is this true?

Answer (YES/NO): NO